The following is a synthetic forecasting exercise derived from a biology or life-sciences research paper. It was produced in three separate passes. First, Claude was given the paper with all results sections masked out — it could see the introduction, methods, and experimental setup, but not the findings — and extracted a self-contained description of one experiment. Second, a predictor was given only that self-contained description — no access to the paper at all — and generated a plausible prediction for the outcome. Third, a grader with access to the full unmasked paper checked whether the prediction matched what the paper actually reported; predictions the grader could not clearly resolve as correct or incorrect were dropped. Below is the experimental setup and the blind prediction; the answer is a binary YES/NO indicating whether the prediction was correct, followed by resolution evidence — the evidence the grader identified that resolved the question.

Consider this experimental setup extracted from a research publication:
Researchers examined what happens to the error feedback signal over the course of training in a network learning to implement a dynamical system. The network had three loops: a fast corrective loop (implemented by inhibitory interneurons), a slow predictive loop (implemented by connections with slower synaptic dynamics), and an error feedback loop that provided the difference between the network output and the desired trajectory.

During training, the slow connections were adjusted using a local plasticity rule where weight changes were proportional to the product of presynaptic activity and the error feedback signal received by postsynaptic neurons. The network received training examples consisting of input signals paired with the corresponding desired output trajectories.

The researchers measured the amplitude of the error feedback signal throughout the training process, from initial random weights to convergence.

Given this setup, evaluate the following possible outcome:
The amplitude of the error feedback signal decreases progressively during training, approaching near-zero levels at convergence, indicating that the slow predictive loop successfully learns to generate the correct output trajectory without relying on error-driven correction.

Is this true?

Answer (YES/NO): YES